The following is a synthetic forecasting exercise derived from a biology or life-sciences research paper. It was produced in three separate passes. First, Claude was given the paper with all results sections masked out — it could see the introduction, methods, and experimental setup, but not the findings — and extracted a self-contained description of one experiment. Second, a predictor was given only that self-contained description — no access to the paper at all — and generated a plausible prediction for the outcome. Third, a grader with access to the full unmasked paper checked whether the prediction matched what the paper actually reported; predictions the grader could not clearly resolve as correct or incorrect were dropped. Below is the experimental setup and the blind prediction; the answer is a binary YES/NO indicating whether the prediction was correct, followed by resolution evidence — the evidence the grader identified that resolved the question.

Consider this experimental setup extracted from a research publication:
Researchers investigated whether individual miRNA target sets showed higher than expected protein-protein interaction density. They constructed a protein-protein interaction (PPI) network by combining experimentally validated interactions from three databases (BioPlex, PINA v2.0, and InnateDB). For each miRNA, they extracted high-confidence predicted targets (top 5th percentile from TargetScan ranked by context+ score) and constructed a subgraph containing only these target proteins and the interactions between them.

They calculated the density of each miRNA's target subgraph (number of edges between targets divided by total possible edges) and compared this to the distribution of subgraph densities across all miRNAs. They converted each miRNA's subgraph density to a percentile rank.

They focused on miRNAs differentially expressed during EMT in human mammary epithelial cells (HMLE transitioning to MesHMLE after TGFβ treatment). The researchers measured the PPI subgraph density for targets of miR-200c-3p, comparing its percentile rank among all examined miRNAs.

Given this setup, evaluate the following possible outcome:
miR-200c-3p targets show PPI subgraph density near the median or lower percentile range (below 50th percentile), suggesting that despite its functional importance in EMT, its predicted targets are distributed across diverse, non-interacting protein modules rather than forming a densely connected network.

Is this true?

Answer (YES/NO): NO